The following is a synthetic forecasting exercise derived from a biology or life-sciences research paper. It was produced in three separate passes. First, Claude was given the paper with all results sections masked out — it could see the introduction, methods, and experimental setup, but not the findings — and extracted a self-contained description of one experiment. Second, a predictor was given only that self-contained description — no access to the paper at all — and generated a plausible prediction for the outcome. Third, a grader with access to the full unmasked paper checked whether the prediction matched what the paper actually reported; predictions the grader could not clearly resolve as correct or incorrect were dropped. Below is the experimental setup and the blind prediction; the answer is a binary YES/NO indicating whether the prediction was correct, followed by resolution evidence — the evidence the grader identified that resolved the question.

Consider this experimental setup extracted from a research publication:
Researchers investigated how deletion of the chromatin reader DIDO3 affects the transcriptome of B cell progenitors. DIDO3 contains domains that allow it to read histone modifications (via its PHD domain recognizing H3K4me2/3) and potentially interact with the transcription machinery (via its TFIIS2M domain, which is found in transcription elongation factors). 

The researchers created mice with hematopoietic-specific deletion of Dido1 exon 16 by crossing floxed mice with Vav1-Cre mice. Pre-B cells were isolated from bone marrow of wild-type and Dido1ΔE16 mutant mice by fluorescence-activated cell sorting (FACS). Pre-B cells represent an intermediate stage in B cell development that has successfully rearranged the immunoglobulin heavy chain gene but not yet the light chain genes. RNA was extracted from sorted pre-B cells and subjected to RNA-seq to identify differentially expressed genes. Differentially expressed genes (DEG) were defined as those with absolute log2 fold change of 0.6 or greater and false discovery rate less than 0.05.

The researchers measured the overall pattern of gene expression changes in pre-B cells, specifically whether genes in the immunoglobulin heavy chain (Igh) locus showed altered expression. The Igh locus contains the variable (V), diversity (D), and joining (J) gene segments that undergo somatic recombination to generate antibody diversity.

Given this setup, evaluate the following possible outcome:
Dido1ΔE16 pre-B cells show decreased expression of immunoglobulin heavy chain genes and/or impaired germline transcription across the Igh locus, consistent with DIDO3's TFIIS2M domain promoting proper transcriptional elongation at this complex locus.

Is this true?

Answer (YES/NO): NO